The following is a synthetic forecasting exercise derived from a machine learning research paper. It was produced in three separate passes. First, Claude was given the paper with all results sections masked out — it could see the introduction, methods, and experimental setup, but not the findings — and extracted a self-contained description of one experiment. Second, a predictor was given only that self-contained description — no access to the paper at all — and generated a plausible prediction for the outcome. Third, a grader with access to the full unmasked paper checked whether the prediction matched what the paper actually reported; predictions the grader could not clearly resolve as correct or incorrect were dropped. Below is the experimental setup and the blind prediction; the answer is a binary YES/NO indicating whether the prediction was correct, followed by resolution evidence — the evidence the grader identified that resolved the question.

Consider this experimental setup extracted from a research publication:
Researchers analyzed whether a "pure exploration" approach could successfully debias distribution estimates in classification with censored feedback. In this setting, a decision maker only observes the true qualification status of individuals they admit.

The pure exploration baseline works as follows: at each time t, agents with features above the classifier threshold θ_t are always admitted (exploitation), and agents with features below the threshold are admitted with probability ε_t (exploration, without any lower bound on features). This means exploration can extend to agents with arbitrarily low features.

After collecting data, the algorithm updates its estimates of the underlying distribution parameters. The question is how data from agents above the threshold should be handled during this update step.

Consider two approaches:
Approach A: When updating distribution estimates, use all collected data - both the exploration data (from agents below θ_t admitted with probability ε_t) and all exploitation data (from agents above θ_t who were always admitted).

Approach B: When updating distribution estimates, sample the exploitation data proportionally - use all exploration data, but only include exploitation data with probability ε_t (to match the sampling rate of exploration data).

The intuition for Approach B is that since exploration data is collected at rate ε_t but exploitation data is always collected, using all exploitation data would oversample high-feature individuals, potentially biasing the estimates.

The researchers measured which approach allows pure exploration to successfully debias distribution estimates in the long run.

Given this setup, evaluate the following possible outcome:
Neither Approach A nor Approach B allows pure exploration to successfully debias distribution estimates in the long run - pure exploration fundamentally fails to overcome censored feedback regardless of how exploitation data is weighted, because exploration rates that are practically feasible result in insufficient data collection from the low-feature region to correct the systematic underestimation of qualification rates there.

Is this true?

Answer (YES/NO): NO